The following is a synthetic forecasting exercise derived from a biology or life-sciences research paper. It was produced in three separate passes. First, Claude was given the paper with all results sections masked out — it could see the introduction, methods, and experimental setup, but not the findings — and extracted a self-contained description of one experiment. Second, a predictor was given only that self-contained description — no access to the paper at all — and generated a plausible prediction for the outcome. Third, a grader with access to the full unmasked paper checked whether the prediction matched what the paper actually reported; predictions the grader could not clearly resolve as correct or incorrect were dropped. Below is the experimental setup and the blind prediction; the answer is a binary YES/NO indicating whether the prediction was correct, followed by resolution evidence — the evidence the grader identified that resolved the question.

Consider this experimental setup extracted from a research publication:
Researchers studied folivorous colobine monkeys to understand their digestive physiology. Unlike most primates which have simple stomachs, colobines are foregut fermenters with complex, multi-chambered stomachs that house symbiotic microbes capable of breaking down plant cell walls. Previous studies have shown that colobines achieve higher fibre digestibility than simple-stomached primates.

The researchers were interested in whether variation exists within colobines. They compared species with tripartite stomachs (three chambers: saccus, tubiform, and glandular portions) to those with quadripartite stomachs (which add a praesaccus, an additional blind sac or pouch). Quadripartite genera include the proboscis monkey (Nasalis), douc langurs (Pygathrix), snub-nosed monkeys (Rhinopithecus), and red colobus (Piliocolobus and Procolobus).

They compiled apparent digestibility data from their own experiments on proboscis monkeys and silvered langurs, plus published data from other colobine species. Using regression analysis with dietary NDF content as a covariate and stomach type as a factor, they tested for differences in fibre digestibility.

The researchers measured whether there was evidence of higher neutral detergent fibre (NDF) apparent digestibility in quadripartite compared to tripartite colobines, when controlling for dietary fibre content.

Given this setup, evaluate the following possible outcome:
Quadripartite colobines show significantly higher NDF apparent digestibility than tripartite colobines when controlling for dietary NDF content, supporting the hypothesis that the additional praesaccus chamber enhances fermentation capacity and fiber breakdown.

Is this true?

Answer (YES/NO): YES